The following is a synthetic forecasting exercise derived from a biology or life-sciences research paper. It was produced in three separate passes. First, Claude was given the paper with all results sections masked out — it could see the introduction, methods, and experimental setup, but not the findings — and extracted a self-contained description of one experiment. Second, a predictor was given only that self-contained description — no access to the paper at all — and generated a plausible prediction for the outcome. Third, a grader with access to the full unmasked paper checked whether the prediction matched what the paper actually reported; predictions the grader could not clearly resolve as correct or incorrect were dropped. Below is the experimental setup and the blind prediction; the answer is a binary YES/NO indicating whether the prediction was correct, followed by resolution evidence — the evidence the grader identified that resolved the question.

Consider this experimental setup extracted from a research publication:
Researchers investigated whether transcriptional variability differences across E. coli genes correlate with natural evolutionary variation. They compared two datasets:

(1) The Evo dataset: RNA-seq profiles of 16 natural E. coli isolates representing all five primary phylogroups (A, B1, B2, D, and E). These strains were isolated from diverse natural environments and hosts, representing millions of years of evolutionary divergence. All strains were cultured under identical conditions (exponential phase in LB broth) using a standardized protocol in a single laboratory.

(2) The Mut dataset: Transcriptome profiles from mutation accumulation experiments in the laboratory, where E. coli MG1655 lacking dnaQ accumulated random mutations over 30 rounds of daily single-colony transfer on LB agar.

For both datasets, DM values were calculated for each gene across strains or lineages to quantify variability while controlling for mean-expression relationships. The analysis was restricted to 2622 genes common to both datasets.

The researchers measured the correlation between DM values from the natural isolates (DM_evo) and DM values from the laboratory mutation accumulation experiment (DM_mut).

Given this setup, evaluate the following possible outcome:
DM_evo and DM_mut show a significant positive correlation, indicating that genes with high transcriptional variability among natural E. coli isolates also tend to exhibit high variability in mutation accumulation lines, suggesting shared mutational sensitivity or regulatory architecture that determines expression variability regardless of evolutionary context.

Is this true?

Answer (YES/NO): YES